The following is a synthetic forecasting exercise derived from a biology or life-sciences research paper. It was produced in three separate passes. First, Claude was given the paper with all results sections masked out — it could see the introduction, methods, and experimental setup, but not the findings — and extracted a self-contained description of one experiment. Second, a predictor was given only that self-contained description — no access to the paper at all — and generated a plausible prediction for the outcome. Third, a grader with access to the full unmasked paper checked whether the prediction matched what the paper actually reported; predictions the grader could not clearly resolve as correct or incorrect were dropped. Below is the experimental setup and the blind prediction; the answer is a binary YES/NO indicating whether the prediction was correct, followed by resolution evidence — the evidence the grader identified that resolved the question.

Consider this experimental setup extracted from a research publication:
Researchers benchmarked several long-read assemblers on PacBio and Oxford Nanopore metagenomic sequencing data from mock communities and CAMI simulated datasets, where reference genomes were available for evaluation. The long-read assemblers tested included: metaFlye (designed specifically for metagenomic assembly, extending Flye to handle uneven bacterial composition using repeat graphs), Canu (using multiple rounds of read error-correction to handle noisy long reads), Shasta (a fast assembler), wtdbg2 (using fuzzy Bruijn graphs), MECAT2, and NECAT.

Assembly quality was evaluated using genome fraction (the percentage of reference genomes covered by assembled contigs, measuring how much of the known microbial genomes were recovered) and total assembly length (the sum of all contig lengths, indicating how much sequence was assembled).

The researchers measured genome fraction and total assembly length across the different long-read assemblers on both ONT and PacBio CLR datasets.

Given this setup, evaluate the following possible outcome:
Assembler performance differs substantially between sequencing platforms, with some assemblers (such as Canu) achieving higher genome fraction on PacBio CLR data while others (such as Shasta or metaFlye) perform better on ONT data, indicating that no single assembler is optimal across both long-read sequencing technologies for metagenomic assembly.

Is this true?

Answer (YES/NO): NO